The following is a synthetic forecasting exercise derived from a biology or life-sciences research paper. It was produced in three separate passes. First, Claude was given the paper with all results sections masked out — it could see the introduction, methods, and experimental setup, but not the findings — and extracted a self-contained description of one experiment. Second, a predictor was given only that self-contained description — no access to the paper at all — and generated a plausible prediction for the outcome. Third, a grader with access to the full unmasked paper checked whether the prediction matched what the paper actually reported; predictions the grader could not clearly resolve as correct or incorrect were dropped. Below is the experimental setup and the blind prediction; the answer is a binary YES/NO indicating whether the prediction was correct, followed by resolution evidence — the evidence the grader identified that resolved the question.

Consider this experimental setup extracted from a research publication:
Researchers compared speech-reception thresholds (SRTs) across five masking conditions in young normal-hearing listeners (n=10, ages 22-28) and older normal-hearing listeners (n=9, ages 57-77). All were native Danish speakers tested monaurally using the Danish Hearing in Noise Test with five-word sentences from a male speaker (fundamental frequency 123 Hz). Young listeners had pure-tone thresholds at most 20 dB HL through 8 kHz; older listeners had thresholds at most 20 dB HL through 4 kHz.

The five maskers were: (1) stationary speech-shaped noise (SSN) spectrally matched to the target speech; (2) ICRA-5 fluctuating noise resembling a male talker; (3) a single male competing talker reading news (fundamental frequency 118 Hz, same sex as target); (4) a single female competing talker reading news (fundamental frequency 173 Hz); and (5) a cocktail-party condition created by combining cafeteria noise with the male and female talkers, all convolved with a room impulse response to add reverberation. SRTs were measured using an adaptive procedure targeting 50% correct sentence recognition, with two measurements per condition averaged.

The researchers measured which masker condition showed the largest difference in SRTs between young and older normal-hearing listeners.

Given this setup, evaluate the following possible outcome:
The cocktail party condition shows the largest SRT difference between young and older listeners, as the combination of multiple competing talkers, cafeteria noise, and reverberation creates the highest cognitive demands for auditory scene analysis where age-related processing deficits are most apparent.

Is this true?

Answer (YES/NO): NO